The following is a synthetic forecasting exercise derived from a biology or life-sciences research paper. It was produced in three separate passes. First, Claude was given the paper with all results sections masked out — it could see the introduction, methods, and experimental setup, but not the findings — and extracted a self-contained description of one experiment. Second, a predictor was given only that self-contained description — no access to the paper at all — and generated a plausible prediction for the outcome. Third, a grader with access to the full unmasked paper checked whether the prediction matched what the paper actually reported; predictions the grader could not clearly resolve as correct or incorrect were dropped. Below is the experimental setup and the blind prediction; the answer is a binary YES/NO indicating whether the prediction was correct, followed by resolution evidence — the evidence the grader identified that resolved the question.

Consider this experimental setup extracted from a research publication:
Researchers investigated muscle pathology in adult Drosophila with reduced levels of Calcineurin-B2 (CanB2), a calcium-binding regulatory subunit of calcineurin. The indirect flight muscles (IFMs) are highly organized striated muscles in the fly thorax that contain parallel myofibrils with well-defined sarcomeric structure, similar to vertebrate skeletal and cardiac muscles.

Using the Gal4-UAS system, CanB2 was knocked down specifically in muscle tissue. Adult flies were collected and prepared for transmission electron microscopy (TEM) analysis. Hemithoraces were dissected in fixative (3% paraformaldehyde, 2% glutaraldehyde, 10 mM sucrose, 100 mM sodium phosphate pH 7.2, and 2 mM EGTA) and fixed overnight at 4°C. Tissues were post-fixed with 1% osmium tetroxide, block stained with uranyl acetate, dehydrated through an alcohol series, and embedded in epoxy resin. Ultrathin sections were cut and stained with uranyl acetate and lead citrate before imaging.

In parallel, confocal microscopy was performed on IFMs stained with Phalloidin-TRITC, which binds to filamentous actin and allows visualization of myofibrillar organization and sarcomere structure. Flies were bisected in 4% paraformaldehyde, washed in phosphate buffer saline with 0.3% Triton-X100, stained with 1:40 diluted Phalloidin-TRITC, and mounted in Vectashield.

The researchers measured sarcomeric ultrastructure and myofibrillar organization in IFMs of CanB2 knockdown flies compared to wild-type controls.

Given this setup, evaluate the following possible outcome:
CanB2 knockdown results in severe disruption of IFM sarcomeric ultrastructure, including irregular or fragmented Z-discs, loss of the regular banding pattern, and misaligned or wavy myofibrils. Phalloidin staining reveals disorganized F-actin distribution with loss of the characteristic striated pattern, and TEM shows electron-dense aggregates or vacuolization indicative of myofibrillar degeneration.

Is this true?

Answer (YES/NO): NO